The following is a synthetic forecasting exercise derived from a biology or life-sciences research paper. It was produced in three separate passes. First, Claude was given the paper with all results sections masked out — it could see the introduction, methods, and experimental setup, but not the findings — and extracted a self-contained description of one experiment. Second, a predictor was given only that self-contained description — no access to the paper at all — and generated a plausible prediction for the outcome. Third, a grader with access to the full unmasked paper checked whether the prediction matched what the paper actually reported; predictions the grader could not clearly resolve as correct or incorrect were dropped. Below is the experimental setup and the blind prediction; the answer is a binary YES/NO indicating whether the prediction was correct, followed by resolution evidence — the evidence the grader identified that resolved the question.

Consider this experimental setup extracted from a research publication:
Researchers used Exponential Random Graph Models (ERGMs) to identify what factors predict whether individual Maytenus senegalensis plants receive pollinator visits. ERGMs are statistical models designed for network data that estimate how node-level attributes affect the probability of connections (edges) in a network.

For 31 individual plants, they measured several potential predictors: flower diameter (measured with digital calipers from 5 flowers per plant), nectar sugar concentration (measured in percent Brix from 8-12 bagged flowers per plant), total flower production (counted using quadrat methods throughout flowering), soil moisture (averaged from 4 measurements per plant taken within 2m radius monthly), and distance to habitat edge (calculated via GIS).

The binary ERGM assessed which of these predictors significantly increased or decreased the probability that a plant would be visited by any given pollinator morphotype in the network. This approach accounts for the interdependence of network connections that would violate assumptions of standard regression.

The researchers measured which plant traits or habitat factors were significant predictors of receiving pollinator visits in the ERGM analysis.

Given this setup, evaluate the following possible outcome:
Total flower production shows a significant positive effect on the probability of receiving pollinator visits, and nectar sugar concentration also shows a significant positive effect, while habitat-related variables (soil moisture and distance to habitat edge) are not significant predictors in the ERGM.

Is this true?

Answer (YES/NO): NO